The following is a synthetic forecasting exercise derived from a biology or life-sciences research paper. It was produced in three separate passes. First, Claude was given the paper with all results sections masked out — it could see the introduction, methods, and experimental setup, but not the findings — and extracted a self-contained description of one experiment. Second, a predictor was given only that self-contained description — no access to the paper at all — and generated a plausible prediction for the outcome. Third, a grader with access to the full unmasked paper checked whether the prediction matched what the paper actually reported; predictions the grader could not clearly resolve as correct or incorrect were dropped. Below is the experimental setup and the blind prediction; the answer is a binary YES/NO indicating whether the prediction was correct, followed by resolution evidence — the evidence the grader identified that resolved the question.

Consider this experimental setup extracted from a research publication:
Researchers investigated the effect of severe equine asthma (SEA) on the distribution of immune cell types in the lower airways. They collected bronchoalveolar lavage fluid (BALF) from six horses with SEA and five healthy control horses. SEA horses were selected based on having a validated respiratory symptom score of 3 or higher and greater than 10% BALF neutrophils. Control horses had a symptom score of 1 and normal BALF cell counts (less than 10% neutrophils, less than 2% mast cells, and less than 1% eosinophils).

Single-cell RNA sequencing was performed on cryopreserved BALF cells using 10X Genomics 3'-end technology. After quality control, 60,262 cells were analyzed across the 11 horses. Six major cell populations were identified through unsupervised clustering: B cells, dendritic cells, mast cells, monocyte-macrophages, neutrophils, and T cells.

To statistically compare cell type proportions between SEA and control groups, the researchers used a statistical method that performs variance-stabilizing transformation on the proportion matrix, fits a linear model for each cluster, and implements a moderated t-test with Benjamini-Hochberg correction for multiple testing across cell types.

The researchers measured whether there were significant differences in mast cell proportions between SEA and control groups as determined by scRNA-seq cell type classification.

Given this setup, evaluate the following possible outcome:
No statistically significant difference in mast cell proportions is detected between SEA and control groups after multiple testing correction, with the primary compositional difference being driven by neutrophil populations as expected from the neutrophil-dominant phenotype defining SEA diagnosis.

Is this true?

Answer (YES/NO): YES